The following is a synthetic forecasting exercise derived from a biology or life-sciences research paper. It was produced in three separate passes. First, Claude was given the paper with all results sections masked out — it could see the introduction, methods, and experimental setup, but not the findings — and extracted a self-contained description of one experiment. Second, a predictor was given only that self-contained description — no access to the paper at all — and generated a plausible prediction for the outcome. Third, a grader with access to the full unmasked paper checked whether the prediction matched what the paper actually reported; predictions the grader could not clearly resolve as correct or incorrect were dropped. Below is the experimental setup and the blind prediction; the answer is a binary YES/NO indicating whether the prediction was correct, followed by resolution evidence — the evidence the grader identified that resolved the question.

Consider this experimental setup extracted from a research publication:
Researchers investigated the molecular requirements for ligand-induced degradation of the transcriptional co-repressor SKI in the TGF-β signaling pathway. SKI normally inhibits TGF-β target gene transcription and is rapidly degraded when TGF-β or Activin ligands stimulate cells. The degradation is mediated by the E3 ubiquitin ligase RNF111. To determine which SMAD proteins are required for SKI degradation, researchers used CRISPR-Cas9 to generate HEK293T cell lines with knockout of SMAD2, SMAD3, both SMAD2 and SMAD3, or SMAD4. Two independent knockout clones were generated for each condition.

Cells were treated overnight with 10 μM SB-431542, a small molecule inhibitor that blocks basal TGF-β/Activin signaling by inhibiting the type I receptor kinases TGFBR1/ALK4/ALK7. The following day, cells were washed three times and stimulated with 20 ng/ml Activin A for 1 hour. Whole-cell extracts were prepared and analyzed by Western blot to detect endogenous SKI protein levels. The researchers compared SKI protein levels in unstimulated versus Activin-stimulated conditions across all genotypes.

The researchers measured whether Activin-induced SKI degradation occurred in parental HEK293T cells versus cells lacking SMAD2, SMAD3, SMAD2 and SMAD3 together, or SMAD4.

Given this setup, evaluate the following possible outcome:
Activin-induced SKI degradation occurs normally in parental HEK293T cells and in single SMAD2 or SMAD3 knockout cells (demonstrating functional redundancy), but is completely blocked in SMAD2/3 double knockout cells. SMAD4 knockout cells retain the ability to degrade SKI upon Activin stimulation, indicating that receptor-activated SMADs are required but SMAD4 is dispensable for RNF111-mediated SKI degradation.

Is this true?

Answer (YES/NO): NO